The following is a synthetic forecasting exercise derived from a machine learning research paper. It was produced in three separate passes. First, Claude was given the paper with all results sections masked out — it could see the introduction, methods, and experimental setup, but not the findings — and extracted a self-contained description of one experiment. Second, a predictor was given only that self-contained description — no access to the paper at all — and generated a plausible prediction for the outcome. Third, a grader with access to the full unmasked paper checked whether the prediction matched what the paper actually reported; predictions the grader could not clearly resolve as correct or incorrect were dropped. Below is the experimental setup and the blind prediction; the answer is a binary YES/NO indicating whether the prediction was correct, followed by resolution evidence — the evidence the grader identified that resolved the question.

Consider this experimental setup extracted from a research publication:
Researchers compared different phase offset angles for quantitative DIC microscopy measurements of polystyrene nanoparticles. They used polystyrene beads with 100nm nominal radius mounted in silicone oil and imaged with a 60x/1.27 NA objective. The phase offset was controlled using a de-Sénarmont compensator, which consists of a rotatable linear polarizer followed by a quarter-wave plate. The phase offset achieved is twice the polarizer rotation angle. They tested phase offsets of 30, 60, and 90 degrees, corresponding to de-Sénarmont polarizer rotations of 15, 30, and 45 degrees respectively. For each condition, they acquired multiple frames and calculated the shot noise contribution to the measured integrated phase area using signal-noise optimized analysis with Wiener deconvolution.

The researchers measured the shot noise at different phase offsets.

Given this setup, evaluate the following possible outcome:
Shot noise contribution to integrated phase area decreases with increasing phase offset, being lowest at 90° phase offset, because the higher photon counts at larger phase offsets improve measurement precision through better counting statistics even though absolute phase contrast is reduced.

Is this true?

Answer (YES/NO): NO